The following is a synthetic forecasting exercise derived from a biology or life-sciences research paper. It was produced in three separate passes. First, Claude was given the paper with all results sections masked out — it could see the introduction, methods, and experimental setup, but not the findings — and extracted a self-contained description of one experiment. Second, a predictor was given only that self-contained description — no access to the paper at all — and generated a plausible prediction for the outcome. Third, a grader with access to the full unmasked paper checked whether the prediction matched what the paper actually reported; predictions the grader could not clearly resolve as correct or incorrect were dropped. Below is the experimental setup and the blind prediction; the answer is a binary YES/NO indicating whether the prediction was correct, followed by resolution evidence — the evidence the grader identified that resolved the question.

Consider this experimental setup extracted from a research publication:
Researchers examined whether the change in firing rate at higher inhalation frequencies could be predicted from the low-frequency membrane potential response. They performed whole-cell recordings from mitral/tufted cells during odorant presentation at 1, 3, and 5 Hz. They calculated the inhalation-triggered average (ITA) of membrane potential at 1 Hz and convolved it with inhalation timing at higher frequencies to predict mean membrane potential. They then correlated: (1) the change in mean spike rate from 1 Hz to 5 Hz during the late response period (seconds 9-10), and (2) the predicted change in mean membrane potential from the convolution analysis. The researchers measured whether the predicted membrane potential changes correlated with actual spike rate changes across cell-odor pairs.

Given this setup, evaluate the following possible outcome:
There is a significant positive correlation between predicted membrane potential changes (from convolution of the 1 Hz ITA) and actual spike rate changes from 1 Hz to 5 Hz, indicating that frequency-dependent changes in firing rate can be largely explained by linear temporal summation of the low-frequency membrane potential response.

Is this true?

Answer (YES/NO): NO